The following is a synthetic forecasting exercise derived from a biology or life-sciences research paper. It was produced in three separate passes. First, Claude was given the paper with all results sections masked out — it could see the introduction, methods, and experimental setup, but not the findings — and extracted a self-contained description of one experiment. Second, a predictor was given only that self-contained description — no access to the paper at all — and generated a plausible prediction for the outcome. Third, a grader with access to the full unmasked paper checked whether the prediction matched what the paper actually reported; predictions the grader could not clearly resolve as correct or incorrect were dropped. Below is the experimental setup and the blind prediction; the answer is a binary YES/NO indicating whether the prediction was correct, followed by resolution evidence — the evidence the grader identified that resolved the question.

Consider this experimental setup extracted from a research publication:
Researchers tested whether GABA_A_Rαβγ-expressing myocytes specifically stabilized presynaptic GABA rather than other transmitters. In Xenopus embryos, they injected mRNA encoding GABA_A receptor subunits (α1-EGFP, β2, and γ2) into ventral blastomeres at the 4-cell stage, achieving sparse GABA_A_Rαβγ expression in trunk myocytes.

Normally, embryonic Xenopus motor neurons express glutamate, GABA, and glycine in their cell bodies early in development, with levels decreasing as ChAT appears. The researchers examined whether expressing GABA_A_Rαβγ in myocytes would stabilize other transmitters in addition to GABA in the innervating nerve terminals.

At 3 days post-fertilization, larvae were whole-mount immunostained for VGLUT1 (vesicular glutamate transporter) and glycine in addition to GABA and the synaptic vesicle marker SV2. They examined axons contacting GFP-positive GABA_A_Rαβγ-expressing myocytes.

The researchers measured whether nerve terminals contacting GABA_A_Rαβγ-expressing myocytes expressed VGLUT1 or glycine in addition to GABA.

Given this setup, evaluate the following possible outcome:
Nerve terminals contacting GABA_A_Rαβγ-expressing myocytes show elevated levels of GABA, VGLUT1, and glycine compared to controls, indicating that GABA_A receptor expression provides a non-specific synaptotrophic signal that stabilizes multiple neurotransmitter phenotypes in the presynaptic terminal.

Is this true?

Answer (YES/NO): NO